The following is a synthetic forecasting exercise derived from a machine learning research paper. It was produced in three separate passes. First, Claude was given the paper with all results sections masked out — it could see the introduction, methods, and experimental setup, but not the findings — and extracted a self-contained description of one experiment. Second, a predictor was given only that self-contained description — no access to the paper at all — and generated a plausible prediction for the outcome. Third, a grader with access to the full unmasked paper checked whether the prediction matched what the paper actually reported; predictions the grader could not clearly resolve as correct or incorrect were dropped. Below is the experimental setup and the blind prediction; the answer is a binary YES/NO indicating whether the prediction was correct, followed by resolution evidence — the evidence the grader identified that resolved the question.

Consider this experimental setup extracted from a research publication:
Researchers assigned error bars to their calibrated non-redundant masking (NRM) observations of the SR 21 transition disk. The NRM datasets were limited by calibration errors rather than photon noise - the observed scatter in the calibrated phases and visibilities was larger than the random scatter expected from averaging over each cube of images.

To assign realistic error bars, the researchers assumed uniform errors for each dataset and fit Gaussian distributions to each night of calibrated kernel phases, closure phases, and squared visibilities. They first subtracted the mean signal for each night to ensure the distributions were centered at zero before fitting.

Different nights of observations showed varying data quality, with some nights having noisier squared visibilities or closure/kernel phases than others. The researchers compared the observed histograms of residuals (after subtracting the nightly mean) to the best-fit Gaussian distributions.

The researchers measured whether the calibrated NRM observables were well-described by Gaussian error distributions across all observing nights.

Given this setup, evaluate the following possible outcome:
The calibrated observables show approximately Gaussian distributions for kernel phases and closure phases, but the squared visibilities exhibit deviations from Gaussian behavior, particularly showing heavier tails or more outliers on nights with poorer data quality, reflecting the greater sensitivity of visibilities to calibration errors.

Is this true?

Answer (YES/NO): NO